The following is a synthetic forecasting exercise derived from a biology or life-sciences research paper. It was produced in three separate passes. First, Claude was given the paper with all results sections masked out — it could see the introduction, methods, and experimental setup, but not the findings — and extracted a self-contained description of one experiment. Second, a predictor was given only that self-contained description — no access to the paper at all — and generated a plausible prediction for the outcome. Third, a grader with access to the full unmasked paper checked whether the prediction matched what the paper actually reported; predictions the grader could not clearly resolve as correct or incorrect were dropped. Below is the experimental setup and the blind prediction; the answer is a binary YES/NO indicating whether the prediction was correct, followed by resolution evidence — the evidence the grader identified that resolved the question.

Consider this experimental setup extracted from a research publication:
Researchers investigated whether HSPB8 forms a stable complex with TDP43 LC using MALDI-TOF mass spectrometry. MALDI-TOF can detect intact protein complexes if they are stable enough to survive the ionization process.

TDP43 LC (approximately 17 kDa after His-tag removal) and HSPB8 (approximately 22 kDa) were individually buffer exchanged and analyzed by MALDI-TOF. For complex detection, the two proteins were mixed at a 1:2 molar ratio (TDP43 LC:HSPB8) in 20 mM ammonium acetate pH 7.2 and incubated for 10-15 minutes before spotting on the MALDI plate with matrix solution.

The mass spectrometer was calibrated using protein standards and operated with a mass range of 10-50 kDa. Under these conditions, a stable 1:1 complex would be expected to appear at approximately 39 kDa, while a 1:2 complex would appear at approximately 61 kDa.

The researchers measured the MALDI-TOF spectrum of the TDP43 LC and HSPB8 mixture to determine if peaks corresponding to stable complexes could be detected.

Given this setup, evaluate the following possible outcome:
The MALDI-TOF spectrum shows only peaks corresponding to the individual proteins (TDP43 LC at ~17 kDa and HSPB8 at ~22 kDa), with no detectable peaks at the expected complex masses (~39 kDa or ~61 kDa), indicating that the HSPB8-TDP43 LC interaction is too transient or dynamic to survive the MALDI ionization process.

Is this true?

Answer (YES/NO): NO